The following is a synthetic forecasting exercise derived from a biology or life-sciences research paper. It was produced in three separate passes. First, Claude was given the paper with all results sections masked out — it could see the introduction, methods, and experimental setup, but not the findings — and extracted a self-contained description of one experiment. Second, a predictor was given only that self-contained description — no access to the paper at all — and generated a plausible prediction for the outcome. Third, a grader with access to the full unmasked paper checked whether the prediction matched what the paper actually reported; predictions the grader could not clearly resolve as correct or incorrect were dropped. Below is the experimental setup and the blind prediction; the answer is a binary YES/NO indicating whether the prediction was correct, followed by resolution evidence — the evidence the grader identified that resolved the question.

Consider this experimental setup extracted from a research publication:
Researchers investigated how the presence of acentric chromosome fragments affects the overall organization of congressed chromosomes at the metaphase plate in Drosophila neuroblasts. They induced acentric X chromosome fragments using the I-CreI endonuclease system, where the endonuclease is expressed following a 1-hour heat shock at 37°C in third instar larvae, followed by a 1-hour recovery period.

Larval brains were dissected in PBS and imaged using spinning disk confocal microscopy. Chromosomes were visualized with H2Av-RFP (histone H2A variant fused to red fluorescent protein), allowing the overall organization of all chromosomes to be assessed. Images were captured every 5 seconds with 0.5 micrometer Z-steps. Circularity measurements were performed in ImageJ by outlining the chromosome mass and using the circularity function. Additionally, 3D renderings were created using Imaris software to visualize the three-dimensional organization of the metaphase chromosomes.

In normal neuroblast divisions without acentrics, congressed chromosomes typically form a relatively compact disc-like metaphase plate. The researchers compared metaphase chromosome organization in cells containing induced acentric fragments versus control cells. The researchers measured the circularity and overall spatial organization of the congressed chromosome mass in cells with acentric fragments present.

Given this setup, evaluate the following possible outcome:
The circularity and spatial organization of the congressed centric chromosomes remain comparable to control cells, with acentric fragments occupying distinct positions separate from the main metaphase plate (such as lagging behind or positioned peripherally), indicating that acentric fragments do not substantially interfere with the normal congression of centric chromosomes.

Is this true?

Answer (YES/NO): NO